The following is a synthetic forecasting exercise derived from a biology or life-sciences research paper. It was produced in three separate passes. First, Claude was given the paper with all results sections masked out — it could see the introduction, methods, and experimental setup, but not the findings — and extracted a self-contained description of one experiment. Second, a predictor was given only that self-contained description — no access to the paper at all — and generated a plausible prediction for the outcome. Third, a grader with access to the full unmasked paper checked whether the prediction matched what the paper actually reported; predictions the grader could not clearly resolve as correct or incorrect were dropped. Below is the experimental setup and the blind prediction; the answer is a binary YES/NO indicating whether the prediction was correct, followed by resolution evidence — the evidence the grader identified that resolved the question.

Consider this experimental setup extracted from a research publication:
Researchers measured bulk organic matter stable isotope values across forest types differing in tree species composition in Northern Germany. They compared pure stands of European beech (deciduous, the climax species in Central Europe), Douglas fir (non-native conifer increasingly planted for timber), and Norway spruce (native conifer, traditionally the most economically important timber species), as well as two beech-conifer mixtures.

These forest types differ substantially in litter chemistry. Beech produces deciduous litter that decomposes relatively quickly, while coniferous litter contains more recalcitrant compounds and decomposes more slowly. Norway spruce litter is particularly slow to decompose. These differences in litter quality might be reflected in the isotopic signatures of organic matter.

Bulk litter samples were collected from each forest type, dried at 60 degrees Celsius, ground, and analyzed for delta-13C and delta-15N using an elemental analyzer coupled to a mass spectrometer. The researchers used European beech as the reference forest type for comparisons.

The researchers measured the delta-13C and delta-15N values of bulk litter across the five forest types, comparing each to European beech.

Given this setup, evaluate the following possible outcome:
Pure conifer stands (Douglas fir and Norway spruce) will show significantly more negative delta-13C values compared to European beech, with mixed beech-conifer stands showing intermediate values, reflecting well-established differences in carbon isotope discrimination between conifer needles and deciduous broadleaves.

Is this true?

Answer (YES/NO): NO